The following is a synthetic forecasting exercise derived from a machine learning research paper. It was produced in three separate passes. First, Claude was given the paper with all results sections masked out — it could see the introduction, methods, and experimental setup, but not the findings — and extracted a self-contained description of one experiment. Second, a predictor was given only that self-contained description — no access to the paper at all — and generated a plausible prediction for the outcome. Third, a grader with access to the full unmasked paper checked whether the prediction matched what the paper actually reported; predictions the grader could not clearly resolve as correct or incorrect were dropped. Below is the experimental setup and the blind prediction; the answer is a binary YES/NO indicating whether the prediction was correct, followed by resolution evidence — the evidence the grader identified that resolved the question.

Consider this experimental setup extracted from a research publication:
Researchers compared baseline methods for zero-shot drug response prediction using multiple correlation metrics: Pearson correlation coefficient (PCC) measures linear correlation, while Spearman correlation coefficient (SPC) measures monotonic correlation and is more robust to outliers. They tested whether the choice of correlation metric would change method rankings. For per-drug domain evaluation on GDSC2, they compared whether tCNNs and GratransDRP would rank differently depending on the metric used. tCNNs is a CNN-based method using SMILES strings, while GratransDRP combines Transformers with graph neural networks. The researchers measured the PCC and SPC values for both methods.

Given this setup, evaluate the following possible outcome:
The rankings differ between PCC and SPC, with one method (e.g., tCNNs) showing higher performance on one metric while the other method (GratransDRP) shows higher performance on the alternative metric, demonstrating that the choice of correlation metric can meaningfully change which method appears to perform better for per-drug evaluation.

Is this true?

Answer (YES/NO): NO